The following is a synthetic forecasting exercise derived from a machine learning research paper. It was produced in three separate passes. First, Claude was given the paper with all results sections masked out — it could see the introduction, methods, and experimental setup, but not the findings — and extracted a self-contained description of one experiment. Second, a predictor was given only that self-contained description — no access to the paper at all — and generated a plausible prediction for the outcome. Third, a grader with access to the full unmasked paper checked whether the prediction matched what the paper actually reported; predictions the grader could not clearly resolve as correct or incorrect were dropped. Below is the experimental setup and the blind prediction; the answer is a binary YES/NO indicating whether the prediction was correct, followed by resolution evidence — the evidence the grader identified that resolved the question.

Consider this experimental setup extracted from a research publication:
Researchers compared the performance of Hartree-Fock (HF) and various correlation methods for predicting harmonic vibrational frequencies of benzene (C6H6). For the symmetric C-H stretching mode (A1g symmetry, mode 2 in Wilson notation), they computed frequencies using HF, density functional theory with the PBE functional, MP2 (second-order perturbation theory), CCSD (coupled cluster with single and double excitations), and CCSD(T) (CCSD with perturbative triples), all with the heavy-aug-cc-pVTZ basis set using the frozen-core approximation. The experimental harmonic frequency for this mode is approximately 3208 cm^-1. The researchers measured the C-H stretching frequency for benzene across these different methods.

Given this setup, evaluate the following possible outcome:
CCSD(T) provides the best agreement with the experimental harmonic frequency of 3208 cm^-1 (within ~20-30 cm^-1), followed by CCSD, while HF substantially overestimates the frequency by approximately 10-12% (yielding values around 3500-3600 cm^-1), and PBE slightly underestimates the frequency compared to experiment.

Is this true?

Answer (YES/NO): NO